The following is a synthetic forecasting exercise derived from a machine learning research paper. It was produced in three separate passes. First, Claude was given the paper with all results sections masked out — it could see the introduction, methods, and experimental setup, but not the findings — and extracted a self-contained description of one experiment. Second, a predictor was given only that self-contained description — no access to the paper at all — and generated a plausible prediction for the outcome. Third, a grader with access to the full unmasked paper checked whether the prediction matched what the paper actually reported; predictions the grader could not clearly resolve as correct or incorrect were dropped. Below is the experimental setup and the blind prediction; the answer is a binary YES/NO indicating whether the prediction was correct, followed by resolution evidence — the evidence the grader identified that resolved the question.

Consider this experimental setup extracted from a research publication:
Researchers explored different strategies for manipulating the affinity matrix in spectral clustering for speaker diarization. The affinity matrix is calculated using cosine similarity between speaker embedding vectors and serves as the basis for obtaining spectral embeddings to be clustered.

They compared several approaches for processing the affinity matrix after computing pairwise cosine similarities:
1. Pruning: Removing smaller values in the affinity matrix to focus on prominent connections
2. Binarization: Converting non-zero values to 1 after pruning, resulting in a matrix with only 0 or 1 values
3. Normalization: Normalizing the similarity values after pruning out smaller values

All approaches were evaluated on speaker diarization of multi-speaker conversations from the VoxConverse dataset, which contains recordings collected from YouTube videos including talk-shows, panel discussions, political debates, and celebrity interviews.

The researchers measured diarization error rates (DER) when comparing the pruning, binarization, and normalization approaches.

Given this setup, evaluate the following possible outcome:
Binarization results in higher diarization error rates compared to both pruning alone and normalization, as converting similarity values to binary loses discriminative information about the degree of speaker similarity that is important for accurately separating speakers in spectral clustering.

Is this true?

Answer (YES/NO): NO